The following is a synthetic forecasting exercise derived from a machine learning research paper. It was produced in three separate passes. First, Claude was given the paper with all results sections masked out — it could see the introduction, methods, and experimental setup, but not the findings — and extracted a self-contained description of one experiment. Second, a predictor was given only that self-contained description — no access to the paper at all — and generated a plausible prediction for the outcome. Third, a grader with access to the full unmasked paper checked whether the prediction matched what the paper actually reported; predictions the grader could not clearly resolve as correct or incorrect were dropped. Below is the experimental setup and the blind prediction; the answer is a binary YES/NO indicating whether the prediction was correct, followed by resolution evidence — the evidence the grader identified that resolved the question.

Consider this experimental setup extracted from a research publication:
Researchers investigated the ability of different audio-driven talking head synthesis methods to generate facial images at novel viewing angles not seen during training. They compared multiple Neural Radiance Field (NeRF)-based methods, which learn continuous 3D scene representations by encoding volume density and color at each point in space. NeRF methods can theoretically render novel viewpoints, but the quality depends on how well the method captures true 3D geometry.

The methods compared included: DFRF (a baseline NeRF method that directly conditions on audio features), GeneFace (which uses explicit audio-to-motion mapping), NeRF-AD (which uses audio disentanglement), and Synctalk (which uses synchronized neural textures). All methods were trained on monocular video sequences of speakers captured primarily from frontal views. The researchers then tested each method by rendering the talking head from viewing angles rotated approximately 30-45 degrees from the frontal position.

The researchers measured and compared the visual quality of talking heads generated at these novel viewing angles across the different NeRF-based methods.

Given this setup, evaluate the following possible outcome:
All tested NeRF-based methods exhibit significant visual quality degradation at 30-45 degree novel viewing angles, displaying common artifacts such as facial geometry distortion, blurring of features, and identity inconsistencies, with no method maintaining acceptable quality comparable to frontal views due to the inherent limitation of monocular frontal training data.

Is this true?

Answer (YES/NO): NO